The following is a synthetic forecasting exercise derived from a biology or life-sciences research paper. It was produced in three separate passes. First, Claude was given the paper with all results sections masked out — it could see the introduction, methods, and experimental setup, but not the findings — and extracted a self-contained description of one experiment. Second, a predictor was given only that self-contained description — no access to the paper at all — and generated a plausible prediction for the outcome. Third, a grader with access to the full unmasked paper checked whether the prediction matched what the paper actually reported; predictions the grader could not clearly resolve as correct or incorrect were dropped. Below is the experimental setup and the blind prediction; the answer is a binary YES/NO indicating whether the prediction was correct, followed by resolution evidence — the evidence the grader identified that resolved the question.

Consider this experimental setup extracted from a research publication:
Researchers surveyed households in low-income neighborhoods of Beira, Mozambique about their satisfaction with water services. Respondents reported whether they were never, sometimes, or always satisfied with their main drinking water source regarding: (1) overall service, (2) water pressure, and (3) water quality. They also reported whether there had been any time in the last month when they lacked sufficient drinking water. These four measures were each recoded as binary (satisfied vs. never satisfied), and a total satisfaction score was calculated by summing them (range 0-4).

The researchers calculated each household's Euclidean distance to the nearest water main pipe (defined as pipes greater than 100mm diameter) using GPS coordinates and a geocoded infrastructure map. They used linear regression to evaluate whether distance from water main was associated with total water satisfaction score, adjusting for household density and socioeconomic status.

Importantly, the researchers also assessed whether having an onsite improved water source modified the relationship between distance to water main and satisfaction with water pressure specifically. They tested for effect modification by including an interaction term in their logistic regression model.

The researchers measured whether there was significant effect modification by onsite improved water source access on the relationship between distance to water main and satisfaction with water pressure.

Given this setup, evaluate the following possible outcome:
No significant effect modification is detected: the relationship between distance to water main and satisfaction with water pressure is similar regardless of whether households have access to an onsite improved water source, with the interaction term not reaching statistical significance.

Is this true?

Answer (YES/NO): YES